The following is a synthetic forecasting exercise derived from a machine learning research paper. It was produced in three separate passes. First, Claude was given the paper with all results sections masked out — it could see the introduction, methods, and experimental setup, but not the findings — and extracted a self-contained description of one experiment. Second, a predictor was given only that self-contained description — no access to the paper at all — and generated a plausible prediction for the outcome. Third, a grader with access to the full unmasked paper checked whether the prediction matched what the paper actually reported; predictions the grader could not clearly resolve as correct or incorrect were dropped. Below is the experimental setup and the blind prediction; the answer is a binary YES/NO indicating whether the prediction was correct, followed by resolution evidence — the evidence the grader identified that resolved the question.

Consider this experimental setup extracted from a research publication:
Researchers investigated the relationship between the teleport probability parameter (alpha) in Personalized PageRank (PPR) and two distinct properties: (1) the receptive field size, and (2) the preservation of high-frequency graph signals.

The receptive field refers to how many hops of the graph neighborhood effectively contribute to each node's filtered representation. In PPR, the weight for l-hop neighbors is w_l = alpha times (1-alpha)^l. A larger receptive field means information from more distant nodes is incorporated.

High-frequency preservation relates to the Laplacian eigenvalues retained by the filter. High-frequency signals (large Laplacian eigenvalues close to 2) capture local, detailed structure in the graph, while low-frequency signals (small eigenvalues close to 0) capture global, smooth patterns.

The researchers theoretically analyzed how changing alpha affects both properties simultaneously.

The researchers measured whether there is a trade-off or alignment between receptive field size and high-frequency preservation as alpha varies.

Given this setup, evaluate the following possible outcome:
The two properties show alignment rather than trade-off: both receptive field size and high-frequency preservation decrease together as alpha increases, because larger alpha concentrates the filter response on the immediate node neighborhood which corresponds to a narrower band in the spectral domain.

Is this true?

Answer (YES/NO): YES